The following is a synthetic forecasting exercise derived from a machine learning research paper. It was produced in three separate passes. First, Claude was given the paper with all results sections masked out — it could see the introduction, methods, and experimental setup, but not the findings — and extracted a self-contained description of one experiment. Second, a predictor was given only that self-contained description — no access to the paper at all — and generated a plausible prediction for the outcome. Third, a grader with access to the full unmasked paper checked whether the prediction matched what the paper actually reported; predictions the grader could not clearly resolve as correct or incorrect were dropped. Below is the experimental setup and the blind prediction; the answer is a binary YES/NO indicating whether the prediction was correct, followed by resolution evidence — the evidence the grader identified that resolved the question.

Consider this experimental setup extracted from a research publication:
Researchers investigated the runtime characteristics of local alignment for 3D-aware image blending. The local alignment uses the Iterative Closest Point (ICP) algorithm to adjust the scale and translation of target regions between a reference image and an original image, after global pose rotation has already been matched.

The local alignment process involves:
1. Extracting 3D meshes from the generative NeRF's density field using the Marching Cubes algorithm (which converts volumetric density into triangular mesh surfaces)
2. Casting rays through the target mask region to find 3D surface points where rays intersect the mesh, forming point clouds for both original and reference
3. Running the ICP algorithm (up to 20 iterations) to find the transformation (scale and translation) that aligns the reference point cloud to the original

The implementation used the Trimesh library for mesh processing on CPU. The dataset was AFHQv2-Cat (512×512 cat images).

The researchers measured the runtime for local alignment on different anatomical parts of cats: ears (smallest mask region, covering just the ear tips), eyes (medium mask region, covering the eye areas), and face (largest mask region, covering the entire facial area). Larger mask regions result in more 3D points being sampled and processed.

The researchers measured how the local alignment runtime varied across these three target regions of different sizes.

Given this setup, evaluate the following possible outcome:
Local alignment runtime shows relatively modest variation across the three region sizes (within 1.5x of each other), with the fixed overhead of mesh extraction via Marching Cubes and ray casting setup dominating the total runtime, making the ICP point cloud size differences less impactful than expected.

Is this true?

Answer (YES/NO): NO